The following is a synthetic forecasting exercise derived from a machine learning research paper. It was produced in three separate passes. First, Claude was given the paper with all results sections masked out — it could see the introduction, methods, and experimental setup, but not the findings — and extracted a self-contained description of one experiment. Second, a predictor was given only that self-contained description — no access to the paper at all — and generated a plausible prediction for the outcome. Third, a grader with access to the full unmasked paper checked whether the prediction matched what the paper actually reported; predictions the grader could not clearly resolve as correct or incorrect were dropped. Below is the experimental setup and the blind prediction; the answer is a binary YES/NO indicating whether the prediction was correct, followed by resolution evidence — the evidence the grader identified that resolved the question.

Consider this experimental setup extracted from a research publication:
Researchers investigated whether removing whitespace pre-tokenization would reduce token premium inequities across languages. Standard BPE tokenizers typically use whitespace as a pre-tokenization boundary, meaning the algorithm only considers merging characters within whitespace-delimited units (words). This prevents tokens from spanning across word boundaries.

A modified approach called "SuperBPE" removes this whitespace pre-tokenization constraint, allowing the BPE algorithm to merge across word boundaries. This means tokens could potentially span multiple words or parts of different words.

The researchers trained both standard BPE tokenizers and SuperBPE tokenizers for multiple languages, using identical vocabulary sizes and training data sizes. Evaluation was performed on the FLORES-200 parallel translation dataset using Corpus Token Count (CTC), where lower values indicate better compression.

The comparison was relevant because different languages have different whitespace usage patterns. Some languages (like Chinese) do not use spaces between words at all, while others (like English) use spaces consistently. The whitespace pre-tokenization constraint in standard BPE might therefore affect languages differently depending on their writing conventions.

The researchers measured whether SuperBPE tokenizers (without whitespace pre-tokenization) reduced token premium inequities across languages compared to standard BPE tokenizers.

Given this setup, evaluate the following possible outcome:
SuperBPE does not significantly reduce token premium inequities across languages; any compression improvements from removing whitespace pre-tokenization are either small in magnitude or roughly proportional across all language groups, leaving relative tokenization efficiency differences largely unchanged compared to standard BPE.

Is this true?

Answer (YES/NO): NO